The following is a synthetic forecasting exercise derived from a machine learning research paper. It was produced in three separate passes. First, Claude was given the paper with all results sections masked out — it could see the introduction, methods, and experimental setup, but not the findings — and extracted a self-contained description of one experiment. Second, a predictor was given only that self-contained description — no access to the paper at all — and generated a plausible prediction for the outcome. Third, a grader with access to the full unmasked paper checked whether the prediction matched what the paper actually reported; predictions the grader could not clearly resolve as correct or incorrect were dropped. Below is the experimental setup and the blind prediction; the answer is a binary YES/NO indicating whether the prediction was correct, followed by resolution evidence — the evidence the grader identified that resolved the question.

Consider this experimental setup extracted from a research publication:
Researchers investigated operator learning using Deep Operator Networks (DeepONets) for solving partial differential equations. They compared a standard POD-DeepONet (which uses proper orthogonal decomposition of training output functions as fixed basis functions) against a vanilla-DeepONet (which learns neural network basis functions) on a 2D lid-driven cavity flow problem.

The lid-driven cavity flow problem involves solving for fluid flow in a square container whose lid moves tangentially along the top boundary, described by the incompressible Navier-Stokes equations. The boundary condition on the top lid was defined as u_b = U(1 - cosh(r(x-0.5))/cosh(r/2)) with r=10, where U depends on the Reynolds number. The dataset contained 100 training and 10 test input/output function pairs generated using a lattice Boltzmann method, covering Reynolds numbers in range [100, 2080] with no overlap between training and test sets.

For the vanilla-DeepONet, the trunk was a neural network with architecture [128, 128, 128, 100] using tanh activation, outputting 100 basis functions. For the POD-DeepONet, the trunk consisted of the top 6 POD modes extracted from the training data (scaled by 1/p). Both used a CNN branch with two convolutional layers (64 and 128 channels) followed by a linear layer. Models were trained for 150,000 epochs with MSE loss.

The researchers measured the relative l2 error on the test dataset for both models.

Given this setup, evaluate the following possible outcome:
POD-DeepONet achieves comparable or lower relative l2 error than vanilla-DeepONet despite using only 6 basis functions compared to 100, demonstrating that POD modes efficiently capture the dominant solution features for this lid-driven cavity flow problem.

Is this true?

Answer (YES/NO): NO